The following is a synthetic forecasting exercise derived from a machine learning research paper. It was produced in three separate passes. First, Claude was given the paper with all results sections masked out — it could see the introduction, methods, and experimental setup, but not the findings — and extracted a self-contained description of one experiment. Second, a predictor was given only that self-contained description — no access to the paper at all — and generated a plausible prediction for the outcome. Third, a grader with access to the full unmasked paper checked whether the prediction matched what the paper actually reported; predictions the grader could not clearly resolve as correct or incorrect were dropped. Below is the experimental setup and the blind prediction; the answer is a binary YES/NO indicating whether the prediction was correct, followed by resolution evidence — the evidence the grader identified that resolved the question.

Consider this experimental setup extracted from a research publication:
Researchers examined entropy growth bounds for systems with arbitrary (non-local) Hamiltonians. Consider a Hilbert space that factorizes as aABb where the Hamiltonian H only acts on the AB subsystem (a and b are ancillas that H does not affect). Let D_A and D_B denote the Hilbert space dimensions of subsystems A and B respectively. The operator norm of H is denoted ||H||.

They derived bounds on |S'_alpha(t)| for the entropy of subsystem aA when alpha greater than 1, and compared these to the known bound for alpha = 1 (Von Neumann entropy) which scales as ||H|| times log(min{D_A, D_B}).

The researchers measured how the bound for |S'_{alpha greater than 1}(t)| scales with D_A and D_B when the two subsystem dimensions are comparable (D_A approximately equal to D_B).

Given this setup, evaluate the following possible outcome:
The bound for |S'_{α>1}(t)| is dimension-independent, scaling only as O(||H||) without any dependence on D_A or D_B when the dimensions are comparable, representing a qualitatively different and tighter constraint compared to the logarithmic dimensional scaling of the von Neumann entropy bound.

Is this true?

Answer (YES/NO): NO